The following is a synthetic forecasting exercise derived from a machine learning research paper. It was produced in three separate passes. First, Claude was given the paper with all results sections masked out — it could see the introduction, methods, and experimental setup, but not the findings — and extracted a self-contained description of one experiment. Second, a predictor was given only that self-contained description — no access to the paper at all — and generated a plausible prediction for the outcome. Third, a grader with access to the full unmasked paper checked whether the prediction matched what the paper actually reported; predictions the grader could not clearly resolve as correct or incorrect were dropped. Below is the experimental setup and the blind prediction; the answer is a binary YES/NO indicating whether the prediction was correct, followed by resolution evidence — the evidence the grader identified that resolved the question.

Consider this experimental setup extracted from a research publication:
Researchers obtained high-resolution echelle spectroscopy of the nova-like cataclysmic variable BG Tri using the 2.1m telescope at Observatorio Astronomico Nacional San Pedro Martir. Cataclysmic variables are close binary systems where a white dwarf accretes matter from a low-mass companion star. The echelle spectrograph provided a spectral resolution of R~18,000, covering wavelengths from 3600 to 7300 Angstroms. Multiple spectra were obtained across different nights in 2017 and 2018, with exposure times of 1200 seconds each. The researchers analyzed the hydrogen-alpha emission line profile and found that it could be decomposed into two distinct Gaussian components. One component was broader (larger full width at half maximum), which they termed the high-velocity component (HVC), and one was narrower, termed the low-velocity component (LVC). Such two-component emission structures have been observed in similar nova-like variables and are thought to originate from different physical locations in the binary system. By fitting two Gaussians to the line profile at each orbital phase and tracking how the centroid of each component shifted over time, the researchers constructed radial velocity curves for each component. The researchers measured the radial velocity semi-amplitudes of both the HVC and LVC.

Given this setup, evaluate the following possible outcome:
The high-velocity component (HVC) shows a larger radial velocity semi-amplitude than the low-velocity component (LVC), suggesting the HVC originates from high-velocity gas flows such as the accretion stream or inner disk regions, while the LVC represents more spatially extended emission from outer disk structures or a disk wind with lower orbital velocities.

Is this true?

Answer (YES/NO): NO